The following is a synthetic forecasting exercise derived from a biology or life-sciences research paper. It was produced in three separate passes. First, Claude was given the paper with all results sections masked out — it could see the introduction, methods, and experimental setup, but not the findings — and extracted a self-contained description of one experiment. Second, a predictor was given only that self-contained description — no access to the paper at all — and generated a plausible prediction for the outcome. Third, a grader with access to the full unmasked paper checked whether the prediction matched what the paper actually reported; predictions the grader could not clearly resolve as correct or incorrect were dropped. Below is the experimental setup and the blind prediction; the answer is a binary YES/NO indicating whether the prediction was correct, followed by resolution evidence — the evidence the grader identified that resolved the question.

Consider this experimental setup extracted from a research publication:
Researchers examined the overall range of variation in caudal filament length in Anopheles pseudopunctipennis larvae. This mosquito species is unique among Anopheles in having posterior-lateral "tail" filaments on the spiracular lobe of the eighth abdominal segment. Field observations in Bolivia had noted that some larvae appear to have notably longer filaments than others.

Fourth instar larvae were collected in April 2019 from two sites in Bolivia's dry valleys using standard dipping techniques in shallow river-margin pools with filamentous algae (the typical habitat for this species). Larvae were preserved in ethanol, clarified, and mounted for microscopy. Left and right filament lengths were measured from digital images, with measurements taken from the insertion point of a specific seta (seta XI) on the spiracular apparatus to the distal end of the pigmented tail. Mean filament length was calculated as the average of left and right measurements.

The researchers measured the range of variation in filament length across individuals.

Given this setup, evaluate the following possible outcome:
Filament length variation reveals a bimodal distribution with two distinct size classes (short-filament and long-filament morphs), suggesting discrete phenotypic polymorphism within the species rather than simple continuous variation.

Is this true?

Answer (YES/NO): NO